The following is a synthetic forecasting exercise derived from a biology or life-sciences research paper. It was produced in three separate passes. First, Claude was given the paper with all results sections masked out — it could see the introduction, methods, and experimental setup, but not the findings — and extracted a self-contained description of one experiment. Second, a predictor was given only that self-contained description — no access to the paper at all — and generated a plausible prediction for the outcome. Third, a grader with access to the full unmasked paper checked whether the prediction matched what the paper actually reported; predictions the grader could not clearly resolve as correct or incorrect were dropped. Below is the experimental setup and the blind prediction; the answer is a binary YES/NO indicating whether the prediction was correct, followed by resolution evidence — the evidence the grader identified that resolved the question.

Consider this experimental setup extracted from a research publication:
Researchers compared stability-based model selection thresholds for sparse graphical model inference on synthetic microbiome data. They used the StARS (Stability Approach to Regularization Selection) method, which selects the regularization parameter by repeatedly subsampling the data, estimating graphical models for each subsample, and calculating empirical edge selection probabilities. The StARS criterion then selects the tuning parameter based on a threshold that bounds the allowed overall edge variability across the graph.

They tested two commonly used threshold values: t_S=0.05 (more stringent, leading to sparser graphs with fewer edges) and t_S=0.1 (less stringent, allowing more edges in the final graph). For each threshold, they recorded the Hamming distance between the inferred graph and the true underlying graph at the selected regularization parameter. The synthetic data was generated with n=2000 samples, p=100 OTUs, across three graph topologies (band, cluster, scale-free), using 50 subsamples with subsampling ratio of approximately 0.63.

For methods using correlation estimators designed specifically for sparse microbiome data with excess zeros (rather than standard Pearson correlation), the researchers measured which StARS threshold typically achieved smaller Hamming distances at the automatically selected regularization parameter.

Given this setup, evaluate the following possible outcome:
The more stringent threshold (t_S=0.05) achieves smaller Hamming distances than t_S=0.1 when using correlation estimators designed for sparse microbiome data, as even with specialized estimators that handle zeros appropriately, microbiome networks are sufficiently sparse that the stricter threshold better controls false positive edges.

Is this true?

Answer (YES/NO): NO